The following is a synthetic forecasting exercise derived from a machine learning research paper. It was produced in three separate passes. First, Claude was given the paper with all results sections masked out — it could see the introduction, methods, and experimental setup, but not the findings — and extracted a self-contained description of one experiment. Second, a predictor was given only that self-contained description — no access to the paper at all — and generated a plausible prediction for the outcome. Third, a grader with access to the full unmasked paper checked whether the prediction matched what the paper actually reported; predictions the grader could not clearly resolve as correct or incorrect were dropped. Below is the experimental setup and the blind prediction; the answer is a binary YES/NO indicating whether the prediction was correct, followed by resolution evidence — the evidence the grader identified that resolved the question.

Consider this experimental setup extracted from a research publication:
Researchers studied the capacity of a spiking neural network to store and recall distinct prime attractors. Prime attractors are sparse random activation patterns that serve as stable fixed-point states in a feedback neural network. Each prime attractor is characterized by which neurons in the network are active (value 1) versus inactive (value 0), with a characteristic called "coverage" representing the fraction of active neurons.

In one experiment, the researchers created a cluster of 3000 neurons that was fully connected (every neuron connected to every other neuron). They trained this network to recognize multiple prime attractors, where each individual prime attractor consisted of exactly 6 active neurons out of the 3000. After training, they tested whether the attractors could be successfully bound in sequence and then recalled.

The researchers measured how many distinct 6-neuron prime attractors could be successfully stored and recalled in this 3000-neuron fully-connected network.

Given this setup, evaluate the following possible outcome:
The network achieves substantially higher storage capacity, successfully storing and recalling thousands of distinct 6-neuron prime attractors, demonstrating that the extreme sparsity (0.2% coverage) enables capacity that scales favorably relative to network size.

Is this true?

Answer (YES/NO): YES